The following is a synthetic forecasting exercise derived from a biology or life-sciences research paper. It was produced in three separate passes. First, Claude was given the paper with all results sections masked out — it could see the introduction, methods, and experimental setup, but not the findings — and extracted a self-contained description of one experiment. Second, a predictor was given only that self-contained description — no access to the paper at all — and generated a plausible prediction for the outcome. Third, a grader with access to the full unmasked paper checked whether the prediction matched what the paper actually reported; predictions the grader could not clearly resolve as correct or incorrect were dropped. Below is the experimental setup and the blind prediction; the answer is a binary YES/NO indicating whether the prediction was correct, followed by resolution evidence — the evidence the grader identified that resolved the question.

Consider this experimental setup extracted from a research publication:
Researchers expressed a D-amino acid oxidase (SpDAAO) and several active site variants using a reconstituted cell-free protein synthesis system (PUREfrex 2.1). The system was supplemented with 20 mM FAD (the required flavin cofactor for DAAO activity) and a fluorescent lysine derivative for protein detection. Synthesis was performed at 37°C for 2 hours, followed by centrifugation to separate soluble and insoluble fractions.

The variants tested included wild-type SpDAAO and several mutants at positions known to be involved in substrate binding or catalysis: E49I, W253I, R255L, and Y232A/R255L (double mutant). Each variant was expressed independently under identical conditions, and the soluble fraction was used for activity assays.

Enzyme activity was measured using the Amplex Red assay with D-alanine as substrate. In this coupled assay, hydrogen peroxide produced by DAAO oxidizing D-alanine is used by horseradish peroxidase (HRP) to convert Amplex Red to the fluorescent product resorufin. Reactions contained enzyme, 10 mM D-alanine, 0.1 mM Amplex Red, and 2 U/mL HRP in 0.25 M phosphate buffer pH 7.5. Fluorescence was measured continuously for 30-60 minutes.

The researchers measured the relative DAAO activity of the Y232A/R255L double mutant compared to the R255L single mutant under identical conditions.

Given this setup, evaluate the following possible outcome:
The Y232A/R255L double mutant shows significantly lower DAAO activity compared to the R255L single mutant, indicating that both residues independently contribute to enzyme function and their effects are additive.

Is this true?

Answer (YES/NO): YES